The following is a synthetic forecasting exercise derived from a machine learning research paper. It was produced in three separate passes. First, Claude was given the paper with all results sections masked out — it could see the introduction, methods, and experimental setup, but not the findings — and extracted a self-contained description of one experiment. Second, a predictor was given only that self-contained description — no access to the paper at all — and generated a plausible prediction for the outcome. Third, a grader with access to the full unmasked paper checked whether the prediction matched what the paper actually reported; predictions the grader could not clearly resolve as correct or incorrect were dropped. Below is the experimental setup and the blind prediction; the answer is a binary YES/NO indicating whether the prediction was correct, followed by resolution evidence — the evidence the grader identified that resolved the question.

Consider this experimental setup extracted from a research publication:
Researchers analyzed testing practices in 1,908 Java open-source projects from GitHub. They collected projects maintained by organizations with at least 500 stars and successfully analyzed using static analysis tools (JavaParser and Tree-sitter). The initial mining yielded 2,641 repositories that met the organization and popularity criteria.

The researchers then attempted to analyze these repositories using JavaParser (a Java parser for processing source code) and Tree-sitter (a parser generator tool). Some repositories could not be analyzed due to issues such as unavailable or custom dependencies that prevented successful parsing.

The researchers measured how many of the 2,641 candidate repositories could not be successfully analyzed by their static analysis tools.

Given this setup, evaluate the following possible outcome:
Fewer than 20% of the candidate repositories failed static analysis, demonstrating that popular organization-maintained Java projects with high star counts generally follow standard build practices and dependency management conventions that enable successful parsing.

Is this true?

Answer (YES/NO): YES